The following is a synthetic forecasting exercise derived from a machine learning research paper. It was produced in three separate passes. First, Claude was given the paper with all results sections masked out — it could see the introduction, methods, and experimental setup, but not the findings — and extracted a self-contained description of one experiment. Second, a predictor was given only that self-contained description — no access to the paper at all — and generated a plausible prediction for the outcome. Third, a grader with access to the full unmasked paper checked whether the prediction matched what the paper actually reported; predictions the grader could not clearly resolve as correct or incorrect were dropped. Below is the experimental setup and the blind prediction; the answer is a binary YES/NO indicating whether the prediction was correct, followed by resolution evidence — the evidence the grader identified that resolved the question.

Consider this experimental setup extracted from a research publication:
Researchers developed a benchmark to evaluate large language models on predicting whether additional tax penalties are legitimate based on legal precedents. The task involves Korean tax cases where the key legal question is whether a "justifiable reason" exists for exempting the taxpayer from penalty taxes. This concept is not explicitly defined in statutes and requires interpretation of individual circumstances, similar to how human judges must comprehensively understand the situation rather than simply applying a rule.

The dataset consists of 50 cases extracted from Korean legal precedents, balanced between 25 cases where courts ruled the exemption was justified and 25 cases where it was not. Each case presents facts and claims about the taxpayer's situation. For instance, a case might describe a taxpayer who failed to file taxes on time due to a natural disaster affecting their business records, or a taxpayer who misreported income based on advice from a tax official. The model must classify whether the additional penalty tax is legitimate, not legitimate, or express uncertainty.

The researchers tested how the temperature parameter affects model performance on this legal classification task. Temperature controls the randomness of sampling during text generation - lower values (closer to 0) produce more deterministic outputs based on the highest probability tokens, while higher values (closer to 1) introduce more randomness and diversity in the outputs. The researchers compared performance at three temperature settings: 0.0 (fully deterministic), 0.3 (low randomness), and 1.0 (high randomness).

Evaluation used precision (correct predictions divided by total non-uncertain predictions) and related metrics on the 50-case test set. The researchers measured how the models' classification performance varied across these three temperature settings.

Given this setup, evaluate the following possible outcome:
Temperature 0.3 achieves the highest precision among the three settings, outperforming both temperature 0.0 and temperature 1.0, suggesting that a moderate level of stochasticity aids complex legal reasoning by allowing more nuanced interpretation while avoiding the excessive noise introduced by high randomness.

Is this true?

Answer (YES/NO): YES